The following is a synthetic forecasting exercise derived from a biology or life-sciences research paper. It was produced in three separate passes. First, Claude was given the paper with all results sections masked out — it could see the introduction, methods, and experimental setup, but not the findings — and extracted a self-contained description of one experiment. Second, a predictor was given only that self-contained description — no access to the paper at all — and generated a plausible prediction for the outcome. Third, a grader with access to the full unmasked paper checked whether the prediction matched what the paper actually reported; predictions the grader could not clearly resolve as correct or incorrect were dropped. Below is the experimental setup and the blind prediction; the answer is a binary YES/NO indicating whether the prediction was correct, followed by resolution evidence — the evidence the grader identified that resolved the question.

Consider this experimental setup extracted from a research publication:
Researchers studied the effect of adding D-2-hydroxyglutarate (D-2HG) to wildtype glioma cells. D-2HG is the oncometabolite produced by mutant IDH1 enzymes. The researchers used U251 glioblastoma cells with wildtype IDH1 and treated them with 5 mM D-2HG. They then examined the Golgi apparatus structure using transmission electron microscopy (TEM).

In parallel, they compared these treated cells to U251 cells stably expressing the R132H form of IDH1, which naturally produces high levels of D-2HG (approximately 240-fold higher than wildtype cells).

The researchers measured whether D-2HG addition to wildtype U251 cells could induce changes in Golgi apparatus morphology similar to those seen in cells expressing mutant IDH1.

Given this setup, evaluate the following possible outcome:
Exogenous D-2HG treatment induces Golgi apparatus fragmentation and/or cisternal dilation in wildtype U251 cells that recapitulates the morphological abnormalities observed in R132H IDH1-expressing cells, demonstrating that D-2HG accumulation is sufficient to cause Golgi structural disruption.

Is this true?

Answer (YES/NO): YES